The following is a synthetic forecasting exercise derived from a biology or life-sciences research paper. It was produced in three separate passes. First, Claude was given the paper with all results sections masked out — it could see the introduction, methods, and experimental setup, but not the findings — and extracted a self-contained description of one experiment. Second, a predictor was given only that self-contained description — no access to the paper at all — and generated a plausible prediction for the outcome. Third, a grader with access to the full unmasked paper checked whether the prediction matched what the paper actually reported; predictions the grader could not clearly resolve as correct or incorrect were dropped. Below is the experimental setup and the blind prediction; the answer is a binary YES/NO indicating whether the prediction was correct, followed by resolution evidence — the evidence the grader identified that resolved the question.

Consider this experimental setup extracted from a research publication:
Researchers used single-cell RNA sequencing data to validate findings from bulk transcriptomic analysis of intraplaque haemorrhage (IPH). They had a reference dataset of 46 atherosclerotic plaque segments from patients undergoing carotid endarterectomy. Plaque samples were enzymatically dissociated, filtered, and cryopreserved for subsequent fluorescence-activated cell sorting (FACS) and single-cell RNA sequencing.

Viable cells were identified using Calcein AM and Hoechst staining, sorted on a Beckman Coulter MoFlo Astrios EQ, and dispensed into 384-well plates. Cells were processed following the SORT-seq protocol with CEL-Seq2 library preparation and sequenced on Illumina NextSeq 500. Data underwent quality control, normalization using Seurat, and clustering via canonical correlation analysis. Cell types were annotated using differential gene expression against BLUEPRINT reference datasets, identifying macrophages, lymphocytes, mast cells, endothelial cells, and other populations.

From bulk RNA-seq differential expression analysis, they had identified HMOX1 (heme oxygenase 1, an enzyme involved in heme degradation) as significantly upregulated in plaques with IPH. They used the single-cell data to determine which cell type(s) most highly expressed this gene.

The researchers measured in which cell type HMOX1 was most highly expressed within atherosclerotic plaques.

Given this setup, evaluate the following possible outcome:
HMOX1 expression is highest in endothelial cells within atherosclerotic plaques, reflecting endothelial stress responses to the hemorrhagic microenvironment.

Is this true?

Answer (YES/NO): NO